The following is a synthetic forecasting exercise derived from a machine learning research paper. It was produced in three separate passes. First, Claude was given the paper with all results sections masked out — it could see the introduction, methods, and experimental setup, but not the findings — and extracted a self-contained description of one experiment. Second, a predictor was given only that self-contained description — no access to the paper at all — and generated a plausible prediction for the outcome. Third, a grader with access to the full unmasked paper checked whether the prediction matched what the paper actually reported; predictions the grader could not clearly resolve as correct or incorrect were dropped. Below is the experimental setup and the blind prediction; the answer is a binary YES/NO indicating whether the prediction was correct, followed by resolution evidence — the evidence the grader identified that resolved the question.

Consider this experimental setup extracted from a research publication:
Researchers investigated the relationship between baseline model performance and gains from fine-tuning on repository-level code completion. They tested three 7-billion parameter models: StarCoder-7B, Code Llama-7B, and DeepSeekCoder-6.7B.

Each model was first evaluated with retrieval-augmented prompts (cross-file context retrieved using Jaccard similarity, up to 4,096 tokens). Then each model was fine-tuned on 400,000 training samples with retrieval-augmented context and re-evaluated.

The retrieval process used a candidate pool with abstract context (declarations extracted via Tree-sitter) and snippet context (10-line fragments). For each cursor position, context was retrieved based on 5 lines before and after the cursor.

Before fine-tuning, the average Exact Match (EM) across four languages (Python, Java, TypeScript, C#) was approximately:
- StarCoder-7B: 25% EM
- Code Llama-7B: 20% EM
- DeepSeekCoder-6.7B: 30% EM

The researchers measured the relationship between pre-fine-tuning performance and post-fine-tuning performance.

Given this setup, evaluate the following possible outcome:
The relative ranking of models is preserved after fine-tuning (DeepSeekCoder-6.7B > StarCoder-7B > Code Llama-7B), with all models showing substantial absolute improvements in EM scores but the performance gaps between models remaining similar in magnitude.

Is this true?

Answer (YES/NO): NO